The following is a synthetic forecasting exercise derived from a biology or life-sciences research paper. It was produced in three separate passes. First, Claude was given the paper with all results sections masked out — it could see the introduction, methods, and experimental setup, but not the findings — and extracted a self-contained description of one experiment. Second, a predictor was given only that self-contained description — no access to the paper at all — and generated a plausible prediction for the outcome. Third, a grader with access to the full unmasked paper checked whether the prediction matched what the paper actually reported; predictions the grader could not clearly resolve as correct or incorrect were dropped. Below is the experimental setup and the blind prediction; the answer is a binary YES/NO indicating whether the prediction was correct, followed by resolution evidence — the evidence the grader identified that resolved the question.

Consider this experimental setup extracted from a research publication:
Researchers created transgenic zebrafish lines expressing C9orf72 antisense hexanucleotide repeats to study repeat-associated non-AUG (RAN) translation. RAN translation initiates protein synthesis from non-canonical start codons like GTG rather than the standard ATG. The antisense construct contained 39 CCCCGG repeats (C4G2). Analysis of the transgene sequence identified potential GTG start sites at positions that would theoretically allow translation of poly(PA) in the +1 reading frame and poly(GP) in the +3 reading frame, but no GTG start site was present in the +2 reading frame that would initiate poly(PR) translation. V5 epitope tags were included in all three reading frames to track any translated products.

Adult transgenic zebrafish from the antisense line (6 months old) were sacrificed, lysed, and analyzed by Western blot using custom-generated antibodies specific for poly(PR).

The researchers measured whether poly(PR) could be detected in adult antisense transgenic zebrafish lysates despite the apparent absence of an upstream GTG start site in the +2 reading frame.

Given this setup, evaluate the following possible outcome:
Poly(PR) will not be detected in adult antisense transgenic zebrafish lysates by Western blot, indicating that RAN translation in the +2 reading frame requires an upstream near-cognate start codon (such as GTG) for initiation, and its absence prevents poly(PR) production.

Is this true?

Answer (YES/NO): NO